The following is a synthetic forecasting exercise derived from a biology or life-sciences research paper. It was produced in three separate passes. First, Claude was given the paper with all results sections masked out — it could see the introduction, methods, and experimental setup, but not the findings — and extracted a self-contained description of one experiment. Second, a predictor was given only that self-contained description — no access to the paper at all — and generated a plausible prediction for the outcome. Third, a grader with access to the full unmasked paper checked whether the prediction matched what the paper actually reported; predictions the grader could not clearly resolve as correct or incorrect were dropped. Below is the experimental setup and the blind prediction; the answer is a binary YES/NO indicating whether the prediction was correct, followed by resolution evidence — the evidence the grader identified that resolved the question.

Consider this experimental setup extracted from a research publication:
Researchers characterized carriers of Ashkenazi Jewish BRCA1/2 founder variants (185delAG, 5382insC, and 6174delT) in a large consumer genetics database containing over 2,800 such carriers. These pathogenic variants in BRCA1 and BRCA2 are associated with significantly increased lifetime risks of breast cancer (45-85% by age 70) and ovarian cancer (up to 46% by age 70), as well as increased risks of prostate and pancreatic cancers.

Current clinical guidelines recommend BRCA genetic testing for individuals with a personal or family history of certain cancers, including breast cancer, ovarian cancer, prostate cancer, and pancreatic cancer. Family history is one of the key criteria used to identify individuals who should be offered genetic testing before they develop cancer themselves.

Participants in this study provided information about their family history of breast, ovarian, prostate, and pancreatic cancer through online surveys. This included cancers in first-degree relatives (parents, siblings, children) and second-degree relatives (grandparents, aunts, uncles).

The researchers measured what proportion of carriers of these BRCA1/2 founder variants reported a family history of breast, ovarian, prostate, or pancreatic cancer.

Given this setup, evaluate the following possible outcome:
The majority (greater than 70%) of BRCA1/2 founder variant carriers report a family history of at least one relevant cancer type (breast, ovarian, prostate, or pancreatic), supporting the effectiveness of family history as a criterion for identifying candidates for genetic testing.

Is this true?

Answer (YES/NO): NO